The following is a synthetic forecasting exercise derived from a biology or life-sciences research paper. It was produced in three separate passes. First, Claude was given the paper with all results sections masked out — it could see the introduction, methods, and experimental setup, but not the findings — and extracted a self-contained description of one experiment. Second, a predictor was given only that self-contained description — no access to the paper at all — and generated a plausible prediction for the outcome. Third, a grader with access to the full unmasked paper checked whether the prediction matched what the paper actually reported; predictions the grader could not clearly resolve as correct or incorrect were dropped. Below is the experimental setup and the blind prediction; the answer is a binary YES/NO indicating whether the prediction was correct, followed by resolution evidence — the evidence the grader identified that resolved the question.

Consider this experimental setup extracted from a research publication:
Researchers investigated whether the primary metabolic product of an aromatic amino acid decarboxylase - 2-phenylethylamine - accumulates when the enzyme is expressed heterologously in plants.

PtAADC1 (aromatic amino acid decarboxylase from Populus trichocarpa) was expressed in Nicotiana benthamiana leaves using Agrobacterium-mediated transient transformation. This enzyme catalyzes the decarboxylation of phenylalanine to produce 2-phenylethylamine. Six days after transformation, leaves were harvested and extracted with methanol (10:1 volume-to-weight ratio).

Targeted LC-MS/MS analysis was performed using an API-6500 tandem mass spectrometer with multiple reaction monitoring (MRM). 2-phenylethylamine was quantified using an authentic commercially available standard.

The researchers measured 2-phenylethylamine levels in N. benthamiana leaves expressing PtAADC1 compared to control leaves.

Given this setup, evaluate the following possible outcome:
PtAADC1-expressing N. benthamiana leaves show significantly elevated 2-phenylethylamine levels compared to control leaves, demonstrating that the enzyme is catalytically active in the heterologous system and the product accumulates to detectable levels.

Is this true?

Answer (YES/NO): YES